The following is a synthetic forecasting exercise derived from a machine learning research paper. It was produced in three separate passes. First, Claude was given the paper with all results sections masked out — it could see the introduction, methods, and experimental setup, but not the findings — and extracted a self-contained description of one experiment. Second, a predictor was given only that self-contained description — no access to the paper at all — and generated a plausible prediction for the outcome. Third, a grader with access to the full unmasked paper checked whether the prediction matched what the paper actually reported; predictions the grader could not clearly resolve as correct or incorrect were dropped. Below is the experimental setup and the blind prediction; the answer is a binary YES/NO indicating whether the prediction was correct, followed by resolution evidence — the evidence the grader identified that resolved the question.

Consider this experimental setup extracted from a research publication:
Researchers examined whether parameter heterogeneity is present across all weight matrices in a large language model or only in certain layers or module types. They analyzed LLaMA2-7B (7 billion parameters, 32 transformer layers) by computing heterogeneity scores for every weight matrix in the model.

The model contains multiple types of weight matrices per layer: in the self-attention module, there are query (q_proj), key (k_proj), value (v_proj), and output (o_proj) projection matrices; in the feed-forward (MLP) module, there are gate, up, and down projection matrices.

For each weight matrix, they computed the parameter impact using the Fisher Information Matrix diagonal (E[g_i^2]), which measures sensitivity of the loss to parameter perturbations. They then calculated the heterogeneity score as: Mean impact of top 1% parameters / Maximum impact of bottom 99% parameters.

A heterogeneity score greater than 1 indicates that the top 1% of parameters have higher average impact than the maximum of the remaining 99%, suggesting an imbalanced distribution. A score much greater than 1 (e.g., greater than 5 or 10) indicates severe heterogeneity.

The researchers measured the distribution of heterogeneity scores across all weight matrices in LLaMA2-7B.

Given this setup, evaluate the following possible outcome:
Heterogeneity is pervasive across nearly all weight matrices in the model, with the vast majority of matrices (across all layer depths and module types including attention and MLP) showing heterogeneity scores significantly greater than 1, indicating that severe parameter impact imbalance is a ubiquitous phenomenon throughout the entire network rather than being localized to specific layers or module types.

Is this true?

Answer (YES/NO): YES